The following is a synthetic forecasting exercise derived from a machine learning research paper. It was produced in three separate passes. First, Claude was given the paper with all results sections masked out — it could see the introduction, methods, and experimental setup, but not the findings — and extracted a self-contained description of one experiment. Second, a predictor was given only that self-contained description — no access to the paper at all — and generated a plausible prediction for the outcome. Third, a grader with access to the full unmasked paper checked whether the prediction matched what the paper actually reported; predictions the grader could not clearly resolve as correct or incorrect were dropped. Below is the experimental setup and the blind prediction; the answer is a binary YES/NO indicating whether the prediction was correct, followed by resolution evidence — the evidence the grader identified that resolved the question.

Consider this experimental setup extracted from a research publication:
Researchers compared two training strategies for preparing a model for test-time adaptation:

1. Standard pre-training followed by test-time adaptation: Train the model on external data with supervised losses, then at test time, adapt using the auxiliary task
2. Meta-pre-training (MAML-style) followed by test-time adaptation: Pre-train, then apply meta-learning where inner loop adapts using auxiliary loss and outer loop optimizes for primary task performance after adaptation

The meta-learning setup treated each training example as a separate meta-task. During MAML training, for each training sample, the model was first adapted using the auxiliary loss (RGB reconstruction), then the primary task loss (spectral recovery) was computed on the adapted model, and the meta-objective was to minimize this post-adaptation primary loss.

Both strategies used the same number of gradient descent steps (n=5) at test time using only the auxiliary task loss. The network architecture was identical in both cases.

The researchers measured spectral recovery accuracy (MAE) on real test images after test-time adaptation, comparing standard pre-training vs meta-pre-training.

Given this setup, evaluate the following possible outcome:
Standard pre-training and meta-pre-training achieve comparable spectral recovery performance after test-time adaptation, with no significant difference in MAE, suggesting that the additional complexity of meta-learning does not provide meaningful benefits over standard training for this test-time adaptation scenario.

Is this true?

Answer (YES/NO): NO